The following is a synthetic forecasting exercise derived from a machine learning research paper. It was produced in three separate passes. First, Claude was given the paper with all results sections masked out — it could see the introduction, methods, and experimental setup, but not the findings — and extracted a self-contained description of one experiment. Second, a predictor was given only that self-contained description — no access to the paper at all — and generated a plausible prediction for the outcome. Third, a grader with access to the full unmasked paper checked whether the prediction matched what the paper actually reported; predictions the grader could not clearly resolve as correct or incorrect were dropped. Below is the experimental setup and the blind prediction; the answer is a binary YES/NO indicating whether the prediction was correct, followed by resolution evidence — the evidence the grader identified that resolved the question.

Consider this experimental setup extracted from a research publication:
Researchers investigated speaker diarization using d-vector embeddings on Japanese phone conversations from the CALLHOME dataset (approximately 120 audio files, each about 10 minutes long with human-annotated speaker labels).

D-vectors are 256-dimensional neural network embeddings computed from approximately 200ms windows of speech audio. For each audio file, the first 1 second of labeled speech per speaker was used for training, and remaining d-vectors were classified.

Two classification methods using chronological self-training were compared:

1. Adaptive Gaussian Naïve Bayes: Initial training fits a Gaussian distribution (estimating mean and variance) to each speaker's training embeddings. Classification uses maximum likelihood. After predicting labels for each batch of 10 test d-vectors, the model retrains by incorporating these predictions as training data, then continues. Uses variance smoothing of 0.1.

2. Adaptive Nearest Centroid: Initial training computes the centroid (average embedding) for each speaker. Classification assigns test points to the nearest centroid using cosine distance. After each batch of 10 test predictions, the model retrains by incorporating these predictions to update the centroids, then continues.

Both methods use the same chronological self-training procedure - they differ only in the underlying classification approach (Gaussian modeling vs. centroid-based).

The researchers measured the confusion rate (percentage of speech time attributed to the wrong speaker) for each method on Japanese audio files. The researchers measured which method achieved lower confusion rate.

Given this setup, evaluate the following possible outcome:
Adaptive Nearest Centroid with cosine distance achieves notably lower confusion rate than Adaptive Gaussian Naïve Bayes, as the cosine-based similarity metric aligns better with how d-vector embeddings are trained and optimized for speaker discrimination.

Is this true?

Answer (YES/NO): NO